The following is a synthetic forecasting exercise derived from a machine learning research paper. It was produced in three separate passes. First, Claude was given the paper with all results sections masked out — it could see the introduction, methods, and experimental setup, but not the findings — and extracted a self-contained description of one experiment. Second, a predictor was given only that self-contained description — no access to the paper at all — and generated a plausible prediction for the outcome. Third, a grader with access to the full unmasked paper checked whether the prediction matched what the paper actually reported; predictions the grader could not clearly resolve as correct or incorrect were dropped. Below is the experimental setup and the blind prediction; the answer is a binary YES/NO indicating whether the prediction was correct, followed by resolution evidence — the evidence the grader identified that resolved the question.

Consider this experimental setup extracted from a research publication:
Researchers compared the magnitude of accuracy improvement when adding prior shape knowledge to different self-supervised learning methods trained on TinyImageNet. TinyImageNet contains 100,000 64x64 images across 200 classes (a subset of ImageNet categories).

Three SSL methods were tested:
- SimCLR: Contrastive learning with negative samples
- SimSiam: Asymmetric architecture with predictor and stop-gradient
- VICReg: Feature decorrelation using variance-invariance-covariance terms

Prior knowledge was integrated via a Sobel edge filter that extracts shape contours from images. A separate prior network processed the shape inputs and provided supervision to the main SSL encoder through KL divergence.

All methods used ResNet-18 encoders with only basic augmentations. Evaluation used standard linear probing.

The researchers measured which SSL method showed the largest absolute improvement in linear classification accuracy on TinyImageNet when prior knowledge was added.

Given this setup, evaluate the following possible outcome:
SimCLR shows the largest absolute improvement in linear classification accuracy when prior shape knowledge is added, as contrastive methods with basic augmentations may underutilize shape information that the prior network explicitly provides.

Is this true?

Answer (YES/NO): YES